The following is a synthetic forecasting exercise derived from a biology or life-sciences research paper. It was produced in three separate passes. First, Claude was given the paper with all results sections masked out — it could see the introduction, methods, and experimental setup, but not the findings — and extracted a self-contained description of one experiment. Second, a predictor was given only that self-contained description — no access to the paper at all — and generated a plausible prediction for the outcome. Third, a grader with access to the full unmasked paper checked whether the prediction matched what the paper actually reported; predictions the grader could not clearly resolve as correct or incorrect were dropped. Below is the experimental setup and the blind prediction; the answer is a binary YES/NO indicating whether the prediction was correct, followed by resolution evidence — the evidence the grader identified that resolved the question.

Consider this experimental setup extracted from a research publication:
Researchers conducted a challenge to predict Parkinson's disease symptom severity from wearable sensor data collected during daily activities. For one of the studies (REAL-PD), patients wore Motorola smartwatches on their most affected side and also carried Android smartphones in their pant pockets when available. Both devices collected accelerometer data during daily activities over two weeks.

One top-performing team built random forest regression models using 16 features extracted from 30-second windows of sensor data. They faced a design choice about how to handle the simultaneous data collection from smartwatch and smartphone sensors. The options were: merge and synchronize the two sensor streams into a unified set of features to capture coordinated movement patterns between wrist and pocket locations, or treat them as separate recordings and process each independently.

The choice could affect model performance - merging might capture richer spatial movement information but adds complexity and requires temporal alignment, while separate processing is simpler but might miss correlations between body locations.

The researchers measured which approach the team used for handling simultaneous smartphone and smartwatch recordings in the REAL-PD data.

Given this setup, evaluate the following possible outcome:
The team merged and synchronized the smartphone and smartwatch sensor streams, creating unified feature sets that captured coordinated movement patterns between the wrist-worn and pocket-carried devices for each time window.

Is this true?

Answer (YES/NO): NO